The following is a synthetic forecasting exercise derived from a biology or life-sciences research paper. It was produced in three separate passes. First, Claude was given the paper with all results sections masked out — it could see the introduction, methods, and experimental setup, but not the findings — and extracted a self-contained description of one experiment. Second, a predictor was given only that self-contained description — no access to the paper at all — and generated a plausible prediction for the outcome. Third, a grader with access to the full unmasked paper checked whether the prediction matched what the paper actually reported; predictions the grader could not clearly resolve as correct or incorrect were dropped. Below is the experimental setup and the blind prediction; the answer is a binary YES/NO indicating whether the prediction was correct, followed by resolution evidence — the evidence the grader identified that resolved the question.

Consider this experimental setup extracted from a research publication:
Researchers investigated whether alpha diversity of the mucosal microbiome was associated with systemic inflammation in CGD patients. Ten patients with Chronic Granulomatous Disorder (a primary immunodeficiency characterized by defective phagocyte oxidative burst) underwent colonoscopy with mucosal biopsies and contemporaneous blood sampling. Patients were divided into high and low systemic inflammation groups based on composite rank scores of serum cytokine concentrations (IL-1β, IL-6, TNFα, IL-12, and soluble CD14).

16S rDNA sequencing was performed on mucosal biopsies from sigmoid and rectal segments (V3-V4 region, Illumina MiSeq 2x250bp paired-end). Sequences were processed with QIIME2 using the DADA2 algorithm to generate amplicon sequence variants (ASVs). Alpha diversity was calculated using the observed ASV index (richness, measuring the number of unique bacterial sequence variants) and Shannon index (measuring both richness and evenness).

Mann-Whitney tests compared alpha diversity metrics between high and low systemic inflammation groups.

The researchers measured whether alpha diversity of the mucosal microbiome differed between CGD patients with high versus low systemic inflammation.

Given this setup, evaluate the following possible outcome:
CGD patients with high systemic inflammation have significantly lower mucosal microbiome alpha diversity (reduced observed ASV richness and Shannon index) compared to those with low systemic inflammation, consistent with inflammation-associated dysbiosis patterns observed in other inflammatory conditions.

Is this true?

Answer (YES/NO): NO